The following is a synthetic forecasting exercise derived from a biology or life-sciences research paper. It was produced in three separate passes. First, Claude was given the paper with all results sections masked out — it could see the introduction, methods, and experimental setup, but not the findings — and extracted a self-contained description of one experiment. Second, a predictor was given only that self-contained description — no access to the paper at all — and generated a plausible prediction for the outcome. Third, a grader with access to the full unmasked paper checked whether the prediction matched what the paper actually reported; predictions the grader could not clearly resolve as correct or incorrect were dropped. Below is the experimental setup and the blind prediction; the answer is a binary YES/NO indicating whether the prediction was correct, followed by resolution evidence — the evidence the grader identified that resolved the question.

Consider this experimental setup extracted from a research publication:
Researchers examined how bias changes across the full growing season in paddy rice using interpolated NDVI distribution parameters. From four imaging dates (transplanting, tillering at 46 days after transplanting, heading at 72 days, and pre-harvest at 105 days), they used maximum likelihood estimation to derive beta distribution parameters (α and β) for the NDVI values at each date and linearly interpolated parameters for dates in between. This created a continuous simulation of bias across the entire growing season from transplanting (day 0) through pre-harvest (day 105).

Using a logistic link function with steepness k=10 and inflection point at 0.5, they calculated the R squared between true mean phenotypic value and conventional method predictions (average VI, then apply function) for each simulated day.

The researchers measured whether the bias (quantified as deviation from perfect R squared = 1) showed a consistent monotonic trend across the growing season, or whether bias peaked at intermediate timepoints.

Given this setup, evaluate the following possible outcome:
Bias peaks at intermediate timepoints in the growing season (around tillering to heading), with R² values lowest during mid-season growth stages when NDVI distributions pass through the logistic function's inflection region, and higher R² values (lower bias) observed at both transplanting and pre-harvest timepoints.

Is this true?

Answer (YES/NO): YES